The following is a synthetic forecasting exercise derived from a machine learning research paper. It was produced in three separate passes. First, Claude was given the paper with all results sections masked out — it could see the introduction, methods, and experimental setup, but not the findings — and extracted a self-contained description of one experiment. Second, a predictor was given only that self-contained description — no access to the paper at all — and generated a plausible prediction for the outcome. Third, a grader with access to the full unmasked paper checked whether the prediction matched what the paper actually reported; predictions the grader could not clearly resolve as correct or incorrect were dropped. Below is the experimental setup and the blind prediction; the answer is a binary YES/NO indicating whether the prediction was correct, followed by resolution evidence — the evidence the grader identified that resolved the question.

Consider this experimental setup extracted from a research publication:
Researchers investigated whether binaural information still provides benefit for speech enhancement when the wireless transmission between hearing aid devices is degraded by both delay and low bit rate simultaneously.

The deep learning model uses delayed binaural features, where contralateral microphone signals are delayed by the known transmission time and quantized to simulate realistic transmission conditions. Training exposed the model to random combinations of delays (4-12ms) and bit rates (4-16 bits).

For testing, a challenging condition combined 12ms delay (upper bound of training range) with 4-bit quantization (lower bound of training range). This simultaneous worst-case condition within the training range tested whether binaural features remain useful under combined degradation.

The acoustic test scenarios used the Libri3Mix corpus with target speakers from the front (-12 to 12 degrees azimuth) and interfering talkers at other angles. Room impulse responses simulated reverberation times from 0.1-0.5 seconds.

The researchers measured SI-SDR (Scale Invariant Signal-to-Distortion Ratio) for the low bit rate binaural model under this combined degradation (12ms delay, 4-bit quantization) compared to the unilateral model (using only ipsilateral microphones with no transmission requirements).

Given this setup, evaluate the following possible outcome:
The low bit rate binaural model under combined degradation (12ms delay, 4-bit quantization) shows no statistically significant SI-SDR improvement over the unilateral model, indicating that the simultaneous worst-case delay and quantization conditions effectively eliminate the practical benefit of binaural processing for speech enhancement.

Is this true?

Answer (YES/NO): NO